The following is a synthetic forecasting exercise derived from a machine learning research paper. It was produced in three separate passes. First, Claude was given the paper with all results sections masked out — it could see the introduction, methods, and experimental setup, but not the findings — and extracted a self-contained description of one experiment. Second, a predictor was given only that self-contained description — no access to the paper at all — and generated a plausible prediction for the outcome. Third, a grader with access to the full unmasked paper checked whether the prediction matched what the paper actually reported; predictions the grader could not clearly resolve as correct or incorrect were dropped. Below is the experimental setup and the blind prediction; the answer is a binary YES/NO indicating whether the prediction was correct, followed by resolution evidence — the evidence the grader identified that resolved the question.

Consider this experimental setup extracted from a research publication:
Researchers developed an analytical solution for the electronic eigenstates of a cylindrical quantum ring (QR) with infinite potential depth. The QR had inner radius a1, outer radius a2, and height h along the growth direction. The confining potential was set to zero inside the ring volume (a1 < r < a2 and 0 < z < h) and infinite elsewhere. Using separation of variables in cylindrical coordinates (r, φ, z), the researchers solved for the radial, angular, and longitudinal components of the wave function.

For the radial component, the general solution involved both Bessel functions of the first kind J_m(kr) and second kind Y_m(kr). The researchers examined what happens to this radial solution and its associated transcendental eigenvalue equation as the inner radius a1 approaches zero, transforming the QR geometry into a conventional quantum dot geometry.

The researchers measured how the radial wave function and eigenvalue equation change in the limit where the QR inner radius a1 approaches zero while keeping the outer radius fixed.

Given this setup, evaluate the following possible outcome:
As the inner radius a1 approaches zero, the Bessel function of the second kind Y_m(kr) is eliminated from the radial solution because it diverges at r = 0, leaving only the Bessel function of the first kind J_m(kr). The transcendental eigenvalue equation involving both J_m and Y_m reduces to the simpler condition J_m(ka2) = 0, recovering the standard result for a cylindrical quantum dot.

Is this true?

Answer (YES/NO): YES